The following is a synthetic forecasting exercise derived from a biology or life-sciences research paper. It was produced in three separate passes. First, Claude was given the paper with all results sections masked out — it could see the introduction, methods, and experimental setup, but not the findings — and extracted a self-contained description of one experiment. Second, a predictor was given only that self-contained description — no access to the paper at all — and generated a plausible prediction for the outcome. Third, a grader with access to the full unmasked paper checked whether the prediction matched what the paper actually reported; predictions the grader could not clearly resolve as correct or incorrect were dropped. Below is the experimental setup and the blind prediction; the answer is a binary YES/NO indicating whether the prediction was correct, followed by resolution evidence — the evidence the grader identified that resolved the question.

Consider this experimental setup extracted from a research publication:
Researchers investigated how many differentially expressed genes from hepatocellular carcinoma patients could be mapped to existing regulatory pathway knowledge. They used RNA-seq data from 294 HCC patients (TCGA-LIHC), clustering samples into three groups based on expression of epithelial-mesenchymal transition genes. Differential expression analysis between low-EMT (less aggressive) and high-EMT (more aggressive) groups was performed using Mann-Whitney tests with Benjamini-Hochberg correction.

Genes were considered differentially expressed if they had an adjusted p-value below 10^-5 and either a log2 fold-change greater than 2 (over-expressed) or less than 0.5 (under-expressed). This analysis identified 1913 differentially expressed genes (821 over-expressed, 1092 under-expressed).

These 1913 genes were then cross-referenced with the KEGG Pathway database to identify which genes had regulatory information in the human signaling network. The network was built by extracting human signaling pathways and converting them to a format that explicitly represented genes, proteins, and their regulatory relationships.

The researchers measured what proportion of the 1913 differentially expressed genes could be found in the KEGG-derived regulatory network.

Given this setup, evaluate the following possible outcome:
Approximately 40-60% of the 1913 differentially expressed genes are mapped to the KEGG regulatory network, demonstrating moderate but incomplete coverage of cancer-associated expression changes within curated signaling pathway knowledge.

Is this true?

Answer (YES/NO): NO